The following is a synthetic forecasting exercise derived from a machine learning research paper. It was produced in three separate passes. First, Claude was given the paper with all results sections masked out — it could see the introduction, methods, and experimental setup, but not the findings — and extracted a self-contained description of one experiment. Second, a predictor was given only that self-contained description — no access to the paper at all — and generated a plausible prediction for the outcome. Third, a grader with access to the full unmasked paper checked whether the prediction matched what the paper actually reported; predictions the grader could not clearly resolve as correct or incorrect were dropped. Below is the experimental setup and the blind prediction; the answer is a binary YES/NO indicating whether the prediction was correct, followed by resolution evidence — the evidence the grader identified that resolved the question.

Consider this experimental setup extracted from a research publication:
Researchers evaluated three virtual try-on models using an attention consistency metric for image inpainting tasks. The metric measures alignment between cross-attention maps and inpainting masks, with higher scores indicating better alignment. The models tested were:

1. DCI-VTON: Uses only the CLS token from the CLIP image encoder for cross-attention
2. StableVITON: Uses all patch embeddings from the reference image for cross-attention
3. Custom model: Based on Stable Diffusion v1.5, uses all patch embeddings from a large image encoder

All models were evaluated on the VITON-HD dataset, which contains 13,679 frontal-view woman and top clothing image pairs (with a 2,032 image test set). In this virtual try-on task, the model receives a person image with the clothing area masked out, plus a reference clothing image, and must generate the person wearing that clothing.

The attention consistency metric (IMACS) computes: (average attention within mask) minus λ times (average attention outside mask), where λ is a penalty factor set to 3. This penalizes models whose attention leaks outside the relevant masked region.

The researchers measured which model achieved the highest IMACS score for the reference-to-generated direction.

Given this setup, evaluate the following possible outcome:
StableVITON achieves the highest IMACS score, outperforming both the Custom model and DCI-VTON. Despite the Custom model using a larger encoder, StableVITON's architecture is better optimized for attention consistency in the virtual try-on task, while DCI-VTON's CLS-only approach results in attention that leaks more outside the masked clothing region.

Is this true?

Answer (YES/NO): YES